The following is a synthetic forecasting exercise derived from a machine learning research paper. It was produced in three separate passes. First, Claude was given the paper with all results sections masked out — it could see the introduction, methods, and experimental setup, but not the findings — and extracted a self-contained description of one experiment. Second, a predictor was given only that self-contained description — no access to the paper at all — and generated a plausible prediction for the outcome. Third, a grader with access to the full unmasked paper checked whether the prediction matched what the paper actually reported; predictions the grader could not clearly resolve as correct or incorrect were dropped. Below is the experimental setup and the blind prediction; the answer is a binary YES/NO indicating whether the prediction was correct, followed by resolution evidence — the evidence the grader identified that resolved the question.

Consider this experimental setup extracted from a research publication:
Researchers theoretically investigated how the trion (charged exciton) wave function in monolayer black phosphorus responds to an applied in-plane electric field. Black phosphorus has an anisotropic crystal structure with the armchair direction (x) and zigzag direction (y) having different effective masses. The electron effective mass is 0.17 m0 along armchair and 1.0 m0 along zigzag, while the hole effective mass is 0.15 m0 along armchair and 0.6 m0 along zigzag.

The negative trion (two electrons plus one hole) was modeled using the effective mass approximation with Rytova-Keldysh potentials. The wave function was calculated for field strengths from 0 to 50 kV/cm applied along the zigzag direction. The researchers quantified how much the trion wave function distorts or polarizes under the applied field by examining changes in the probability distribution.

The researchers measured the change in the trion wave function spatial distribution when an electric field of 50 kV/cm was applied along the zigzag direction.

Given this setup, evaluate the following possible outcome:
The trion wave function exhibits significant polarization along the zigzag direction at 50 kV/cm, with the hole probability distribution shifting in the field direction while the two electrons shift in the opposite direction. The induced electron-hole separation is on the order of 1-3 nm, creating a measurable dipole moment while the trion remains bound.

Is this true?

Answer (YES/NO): NO